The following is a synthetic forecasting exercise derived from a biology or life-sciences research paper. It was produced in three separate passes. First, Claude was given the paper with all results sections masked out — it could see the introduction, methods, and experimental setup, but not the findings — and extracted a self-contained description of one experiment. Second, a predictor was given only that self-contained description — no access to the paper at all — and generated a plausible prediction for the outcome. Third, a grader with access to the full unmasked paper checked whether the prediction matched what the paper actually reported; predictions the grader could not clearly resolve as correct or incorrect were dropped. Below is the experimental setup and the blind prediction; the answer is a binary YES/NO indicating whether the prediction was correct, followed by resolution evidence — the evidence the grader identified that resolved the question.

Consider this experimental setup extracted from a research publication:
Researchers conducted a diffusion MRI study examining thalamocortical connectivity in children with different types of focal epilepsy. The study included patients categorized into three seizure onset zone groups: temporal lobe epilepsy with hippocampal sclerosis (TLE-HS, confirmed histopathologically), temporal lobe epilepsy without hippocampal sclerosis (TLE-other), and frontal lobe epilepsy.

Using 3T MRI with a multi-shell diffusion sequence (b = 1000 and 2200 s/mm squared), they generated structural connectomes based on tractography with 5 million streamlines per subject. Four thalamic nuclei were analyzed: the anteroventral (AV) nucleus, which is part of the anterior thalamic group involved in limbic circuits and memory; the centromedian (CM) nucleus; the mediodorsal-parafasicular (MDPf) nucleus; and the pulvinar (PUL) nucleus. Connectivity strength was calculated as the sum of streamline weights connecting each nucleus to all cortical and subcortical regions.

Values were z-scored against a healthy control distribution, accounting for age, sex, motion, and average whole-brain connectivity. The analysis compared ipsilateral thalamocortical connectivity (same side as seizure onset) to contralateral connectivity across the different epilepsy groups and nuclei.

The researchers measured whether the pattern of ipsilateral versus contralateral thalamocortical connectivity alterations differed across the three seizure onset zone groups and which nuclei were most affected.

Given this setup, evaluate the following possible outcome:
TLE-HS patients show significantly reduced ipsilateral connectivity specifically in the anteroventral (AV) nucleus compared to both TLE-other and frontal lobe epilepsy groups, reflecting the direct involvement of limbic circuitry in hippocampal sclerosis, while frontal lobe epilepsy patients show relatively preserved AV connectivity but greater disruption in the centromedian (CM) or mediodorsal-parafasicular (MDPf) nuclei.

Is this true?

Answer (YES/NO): NO